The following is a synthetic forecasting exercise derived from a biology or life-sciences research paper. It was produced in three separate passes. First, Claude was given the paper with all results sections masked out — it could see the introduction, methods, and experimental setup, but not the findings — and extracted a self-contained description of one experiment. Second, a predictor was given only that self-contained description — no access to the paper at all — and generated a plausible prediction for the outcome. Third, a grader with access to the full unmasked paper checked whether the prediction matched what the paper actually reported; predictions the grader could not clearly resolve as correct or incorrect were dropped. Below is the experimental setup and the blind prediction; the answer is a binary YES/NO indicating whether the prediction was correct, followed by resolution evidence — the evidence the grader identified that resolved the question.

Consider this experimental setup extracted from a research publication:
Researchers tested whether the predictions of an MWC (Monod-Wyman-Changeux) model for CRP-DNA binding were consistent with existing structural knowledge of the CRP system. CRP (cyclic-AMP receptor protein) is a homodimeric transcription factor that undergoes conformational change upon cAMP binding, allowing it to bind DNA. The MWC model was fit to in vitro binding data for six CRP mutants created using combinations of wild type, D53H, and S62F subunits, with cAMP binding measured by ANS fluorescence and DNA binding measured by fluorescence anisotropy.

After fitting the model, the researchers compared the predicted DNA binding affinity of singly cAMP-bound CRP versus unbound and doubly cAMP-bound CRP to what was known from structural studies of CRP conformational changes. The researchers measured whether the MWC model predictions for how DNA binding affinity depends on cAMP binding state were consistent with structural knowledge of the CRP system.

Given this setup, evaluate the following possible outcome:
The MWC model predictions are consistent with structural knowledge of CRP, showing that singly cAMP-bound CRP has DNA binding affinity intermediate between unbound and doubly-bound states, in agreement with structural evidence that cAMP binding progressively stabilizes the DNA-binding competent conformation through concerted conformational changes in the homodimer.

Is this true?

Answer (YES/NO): NO